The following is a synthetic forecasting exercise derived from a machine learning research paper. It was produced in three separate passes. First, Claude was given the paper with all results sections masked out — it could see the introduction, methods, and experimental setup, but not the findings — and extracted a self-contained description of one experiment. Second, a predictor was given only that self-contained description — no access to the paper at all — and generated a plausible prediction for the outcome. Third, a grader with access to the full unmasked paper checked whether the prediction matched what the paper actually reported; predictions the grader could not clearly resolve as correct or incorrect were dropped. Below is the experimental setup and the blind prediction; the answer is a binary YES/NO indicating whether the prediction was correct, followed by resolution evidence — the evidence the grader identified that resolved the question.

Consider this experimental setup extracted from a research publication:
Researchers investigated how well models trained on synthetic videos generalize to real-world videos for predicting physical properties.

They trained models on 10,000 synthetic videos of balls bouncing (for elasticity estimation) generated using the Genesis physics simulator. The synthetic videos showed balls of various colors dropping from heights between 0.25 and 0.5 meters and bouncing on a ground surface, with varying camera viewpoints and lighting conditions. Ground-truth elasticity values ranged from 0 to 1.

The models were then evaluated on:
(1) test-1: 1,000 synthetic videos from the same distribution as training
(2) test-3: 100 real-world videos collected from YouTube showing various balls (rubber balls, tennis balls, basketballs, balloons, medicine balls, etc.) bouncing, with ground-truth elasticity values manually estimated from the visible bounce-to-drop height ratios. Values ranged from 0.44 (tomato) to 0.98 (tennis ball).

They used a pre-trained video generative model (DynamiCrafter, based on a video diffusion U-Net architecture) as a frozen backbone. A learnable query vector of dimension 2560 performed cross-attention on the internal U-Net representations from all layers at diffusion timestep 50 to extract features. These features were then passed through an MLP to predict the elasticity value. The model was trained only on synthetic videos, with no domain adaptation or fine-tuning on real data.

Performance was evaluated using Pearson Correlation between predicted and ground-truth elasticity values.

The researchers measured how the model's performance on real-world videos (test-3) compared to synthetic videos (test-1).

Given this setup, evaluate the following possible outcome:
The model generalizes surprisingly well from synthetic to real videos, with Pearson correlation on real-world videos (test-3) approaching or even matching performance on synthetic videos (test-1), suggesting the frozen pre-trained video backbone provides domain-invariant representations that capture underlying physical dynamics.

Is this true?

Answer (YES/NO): NO